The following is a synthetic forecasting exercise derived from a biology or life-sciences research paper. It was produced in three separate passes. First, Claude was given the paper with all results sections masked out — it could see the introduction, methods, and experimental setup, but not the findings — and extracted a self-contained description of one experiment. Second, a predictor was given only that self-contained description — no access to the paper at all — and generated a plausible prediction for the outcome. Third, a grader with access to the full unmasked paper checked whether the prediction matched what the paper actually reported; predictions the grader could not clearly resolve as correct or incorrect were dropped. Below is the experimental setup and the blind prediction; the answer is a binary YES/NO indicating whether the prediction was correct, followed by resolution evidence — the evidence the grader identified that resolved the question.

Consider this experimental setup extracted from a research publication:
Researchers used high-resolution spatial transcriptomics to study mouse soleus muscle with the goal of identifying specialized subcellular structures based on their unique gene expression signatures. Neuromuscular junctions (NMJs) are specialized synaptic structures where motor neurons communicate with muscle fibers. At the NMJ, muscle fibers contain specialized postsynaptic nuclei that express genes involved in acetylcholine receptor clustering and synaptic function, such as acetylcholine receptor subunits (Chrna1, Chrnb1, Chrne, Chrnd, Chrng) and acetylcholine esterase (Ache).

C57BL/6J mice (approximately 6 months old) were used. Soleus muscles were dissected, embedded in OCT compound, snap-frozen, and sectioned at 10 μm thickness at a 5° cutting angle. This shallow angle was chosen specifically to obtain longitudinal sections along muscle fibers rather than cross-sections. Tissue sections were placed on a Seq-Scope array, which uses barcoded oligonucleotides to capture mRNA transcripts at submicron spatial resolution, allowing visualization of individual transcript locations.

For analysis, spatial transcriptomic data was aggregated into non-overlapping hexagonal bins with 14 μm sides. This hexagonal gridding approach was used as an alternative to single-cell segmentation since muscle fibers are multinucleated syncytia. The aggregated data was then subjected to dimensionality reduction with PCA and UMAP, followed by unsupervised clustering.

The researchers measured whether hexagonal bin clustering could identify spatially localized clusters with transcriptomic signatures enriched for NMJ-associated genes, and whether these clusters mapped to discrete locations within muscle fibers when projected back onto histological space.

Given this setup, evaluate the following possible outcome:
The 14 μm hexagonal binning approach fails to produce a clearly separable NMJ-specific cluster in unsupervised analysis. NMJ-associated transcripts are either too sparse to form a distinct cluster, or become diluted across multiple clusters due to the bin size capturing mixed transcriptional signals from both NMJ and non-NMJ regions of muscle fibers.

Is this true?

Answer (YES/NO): NO